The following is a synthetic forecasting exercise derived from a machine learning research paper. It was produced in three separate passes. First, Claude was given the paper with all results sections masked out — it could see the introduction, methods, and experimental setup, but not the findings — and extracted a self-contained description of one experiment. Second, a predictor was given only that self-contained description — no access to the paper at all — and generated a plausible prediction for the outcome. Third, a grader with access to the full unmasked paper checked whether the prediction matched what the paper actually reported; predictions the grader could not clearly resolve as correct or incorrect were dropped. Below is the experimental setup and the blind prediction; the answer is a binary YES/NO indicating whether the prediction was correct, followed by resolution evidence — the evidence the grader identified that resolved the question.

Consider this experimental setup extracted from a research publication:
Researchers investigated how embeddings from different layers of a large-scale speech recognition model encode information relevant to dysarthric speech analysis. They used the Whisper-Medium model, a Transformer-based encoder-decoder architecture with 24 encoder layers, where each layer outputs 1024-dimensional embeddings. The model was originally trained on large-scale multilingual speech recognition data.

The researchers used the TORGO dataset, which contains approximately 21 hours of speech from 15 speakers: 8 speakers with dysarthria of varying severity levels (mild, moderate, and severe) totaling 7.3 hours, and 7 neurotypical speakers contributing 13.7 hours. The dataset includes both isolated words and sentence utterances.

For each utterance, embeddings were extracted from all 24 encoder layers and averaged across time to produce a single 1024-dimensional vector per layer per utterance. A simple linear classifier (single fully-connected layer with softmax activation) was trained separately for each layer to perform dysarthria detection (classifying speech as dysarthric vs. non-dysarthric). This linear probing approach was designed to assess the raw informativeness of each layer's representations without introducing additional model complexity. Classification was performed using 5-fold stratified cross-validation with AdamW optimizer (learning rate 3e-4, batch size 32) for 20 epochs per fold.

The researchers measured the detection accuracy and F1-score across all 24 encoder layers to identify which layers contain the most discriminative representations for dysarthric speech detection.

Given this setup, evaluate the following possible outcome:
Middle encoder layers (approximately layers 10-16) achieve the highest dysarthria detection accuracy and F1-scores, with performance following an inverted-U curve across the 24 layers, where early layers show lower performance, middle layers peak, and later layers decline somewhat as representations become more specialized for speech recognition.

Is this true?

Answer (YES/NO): NO